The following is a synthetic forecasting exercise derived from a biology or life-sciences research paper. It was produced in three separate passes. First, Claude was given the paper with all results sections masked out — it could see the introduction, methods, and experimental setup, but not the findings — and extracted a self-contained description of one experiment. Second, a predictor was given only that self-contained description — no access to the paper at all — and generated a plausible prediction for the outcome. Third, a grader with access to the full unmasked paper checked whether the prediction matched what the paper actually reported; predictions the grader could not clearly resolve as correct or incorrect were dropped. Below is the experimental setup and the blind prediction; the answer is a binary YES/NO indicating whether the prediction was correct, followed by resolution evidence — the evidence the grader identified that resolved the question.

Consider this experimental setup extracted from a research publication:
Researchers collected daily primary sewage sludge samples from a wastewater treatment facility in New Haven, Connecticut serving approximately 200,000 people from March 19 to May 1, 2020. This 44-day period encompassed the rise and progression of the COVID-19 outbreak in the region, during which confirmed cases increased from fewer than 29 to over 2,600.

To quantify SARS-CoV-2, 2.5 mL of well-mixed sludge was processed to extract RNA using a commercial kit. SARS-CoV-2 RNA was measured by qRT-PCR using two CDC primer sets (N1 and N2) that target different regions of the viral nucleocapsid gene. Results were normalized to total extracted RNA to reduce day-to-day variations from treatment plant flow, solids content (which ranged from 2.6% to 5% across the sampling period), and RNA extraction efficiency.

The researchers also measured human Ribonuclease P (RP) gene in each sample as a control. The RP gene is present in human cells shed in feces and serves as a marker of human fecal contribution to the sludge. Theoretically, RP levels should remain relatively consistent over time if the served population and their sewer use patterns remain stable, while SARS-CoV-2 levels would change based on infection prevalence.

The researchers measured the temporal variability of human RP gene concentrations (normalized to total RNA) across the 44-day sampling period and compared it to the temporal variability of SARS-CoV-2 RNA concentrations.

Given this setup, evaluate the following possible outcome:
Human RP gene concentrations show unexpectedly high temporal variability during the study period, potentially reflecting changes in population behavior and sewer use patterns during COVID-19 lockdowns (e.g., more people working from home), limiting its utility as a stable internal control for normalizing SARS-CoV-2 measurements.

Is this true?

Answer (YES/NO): NO